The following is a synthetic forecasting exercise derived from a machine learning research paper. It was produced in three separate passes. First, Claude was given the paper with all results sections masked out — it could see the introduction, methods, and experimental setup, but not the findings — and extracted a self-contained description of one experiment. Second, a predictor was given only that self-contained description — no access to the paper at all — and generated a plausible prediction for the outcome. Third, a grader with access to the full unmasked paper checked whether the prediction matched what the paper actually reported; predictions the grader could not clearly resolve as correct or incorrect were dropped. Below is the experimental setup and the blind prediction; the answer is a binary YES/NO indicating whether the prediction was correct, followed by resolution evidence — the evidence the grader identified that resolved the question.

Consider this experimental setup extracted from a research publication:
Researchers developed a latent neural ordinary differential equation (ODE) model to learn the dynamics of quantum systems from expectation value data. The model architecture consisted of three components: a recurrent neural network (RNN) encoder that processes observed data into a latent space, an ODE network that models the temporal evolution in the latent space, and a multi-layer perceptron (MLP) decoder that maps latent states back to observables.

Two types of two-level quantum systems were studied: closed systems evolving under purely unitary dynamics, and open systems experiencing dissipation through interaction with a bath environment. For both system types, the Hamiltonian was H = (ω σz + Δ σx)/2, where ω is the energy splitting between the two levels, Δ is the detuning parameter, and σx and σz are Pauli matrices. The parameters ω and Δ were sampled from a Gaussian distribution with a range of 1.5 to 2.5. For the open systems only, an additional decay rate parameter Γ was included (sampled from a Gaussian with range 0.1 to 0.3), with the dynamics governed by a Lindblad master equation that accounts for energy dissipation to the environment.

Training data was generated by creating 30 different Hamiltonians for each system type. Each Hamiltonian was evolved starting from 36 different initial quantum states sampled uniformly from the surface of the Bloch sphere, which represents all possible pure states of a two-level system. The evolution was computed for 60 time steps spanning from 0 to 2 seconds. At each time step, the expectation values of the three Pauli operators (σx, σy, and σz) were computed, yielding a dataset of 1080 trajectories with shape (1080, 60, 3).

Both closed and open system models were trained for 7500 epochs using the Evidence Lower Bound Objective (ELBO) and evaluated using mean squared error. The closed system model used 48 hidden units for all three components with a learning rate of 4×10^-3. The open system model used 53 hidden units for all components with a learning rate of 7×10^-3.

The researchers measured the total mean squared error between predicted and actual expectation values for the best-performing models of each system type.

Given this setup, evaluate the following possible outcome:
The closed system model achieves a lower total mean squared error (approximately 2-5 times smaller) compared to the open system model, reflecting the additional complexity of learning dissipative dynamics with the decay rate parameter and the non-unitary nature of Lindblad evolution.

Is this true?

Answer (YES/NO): NO